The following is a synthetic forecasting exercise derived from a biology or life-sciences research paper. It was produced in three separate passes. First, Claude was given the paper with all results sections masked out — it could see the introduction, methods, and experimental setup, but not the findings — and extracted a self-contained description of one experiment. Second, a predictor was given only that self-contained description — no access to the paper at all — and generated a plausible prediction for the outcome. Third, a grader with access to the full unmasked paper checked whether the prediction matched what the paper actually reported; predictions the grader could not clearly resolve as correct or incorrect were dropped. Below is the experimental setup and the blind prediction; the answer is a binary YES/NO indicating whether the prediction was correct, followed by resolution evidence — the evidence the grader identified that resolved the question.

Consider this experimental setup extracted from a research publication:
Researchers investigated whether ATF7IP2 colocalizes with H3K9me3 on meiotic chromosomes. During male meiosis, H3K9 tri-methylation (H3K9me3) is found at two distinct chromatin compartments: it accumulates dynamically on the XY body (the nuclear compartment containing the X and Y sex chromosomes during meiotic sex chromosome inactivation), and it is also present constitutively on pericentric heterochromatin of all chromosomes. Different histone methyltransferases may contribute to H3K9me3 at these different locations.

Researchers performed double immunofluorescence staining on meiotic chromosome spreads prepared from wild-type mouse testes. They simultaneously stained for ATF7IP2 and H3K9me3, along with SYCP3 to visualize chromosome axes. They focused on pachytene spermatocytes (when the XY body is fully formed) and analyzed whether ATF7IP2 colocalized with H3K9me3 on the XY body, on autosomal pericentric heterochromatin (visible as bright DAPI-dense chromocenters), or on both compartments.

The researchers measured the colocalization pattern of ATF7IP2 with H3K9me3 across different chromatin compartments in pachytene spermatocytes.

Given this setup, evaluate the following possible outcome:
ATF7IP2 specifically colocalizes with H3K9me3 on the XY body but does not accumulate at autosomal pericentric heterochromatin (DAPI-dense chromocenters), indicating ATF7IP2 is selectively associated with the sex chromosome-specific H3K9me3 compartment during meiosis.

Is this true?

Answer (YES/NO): NO